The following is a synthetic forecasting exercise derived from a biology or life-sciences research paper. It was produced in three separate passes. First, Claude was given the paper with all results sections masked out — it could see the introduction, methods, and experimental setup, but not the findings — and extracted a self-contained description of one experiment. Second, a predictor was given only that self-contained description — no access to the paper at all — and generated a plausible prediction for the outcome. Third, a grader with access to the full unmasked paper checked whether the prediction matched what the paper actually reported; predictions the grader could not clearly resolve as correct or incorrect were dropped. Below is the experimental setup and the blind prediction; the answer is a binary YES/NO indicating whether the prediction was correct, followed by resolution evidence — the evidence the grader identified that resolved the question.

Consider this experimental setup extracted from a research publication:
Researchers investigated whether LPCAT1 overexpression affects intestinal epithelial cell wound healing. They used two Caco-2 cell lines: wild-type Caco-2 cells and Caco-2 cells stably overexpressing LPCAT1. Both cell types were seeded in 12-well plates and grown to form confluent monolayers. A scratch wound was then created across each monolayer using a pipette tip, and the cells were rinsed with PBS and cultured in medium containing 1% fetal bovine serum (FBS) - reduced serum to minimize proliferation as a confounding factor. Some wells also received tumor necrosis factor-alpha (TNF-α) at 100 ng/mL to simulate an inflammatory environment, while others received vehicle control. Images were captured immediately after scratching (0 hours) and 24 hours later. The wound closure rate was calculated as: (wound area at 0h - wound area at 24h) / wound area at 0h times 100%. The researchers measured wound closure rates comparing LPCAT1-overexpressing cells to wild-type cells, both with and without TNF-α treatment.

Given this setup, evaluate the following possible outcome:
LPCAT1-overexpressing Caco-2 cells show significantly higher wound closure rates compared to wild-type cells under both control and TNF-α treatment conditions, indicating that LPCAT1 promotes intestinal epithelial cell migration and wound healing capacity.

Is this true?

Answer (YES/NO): NO